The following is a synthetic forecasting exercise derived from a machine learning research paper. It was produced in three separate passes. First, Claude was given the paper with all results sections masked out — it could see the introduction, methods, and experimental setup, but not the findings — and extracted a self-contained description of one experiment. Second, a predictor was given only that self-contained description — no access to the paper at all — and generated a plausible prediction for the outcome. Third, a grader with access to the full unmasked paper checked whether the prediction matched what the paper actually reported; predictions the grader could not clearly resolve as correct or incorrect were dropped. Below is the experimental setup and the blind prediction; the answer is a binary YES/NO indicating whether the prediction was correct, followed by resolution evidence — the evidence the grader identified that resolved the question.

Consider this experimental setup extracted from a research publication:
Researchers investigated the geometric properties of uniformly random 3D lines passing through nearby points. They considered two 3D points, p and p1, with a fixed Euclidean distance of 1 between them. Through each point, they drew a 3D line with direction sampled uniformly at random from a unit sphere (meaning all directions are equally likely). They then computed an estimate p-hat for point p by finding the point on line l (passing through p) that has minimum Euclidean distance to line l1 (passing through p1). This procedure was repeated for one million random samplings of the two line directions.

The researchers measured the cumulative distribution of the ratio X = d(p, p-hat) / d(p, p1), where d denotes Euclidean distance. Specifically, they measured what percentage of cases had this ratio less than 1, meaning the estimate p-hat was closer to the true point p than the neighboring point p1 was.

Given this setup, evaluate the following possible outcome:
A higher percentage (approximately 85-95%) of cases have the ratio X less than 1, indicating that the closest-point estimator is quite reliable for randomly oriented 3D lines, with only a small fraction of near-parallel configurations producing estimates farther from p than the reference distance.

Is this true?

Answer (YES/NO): NO